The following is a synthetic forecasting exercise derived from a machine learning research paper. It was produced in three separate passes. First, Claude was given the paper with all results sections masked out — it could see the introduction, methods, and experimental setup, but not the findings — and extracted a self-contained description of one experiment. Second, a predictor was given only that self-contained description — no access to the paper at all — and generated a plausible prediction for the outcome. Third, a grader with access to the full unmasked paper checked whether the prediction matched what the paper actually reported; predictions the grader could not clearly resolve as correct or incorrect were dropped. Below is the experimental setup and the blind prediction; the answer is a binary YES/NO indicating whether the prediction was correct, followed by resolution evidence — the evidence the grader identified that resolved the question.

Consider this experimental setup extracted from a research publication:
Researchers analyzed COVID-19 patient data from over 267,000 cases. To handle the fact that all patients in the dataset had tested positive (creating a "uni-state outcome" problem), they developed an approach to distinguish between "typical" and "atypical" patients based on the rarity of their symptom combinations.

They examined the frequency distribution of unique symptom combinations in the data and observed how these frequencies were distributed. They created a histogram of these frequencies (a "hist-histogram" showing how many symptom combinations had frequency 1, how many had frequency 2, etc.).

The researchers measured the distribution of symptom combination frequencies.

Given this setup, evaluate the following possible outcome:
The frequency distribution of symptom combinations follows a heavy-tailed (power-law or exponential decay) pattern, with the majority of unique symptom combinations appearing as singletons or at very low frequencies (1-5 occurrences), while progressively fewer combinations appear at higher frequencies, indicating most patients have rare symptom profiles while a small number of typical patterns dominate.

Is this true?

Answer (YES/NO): NO